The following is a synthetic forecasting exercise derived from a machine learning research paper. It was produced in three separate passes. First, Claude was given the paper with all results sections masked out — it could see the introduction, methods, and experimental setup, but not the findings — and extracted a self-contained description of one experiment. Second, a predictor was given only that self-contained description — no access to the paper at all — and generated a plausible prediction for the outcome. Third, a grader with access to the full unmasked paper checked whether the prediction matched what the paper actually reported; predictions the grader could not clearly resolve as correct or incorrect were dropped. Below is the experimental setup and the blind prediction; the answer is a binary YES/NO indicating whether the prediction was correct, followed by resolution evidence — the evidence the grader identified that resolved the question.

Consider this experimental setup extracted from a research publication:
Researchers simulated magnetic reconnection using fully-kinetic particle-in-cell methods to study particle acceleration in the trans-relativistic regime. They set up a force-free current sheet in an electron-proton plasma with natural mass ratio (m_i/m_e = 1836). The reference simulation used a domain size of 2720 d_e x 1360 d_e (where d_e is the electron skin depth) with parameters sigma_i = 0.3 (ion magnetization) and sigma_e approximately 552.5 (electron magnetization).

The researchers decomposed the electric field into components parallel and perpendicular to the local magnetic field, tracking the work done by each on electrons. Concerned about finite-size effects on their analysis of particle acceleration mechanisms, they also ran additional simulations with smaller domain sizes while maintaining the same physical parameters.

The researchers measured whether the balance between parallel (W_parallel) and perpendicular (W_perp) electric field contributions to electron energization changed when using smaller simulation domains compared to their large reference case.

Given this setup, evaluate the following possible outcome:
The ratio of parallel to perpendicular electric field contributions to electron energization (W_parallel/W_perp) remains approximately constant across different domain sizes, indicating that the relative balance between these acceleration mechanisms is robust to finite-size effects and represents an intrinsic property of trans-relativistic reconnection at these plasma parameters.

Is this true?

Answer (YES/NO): NO